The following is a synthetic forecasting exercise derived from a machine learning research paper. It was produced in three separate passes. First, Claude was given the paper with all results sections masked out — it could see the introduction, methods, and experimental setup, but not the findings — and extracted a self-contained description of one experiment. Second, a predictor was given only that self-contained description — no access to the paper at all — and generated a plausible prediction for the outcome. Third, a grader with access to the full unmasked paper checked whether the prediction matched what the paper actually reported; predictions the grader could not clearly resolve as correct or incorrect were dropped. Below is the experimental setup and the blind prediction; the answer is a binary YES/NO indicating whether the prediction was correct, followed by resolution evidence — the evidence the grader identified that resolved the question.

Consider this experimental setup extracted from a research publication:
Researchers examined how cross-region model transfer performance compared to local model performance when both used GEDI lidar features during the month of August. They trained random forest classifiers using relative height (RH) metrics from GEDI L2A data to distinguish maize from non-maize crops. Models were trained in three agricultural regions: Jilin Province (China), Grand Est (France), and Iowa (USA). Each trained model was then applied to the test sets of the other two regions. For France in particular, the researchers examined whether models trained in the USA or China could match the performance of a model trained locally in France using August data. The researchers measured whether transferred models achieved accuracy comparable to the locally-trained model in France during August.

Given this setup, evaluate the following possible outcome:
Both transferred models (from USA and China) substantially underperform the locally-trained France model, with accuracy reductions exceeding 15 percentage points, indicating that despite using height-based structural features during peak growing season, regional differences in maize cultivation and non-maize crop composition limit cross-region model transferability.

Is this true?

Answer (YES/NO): NO